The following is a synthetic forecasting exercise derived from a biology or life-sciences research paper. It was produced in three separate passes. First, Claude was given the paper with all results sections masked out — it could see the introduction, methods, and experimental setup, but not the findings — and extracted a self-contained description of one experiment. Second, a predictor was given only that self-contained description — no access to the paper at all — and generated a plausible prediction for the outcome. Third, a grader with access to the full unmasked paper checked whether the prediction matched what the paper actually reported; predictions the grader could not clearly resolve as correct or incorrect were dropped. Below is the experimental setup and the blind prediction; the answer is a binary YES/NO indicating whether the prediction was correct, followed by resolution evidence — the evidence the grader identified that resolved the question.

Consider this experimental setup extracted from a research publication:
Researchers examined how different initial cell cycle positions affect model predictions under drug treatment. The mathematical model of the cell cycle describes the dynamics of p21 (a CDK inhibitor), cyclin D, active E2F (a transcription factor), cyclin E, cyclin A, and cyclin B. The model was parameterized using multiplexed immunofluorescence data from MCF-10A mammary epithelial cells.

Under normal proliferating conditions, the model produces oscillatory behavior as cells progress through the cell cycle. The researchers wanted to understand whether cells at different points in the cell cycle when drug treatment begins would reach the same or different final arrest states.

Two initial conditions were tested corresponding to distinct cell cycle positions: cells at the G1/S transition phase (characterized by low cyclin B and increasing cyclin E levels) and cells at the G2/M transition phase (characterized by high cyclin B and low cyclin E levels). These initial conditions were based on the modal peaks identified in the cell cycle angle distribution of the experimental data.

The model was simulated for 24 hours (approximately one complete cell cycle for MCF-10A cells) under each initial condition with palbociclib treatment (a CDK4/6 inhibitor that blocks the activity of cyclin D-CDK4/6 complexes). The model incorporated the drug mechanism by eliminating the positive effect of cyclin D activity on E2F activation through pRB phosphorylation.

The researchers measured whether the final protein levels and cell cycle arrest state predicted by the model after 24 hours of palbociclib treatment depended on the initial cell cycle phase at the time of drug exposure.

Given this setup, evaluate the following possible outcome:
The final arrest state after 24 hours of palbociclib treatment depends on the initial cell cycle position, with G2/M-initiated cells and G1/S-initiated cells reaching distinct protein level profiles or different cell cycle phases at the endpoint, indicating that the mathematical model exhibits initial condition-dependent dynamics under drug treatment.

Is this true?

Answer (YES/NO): NO